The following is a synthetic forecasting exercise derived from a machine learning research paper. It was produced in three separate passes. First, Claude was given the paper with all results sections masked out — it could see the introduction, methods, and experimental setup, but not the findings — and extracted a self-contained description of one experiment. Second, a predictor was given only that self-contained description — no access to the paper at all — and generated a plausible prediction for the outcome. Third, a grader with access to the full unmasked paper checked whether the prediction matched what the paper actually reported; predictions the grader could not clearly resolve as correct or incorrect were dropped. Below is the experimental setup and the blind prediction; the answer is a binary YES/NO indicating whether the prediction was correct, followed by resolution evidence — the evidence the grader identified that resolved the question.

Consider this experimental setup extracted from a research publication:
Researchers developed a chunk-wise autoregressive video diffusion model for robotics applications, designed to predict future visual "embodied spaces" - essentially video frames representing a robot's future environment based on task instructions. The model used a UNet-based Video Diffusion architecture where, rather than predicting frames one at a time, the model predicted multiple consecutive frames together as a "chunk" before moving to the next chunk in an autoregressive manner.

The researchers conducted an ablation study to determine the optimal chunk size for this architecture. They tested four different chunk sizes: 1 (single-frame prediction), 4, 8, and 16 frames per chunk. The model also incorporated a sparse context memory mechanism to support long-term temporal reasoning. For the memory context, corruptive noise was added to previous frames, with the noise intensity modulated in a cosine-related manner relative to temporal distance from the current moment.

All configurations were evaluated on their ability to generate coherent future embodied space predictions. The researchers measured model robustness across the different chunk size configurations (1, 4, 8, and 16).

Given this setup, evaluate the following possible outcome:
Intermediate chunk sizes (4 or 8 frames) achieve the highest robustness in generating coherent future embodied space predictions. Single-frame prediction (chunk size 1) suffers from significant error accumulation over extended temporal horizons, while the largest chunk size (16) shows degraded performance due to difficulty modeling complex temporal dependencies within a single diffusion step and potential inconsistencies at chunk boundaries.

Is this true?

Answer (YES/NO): YES